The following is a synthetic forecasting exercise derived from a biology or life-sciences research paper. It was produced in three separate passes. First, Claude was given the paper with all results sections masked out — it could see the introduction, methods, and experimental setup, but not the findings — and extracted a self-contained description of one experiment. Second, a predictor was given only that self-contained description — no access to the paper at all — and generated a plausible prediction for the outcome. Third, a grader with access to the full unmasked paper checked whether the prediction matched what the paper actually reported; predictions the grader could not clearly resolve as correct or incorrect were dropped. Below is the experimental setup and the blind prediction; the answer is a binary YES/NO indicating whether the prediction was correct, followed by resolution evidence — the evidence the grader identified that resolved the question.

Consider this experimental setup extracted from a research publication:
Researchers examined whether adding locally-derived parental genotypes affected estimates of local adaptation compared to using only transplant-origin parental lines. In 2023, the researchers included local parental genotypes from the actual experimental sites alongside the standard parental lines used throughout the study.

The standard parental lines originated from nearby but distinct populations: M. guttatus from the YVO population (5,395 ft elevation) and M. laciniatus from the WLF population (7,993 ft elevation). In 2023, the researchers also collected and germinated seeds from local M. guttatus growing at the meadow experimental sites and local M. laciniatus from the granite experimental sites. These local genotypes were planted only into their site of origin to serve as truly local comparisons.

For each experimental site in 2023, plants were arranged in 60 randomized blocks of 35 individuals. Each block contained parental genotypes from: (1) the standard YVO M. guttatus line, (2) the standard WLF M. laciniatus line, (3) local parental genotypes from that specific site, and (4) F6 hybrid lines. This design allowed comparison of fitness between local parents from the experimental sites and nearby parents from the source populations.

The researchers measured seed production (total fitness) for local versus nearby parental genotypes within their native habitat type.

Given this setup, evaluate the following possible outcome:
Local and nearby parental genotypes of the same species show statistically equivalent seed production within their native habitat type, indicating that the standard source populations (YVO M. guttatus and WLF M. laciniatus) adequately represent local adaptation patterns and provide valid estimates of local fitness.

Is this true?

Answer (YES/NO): YES